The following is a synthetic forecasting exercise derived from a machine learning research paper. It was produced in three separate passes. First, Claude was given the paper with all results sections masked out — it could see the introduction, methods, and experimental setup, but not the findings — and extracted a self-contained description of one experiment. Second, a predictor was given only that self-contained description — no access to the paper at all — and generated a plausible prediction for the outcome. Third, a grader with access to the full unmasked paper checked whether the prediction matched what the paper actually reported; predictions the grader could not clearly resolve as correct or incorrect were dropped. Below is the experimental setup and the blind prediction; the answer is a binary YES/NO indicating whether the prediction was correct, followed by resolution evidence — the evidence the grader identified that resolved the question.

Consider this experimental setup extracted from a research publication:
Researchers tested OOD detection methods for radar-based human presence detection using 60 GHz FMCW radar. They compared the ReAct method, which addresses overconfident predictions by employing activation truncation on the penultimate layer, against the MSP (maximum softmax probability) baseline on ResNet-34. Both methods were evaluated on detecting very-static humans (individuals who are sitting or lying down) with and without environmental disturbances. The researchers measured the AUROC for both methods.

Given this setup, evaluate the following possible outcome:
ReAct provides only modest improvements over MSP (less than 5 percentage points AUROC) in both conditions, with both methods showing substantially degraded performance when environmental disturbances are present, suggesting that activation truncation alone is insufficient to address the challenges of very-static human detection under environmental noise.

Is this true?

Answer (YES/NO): NO